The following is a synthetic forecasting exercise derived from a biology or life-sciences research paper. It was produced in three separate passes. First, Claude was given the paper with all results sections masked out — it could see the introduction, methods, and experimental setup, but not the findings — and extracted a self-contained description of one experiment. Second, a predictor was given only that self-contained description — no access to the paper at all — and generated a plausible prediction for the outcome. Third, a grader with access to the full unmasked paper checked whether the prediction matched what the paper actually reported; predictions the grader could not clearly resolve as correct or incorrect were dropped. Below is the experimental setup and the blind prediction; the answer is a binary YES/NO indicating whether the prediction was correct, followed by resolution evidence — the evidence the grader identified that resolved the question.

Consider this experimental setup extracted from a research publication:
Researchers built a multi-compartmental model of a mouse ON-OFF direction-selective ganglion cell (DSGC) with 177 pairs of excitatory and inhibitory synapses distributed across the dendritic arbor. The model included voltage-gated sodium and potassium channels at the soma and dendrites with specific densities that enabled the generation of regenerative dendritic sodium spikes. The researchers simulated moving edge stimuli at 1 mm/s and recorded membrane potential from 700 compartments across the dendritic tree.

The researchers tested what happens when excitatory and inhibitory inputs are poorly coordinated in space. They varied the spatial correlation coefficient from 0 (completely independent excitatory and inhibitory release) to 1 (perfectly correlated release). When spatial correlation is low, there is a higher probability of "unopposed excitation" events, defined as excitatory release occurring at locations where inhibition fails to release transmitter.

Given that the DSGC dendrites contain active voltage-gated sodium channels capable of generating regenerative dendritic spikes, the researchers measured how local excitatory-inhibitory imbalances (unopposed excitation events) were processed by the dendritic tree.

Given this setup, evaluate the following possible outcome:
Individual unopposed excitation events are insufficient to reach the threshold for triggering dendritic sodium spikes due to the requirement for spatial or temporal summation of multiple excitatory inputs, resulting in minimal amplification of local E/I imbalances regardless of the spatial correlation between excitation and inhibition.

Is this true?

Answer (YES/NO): NO